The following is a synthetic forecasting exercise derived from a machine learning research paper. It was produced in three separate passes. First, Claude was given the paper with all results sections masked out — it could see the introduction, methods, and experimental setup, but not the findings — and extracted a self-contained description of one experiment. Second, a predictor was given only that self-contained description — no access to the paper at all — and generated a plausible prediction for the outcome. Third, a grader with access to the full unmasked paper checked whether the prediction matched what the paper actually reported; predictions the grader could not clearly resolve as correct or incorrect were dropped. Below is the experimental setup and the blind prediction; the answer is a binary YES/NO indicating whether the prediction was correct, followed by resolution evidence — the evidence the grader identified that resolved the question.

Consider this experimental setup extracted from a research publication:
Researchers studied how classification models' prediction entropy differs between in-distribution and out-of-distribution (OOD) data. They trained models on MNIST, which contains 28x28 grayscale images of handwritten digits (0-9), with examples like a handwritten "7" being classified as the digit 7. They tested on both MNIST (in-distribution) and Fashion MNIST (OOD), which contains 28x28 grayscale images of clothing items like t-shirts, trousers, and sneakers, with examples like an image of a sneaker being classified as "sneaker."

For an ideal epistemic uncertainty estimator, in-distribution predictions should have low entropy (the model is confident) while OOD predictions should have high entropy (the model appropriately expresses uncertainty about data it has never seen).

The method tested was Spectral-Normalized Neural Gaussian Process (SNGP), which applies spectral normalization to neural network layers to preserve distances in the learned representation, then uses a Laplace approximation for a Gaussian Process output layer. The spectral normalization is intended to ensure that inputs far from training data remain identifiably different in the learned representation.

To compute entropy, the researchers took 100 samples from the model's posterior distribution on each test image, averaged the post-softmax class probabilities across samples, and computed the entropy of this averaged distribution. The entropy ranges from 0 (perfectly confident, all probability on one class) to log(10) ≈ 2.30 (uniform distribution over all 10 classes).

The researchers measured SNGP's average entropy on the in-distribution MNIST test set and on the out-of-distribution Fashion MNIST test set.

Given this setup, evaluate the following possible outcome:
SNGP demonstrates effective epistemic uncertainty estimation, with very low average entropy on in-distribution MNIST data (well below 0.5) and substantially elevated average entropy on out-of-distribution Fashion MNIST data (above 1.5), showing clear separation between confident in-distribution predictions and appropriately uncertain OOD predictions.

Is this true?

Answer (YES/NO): NO